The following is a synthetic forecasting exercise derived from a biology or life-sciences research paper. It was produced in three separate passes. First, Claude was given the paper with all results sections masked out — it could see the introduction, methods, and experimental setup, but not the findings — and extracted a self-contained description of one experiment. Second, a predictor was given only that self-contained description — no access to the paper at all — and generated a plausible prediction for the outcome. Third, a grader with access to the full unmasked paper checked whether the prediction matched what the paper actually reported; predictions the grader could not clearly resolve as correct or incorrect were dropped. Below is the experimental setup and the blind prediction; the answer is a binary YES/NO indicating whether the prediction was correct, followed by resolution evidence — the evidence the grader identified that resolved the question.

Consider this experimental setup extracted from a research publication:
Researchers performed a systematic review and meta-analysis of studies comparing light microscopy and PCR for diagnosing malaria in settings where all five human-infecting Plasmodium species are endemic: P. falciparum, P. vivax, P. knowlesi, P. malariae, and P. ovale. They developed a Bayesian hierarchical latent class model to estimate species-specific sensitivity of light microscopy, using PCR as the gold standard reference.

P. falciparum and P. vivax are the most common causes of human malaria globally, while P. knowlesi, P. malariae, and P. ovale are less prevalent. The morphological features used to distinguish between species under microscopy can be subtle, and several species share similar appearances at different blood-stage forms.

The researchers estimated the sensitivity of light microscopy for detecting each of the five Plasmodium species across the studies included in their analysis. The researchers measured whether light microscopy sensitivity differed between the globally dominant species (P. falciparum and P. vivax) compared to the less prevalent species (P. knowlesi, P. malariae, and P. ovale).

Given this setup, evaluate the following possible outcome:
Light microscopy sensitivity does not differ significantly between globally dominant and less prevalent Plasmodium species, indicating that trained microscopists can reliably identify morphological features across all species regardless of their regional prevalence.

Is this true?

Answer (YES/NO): NO